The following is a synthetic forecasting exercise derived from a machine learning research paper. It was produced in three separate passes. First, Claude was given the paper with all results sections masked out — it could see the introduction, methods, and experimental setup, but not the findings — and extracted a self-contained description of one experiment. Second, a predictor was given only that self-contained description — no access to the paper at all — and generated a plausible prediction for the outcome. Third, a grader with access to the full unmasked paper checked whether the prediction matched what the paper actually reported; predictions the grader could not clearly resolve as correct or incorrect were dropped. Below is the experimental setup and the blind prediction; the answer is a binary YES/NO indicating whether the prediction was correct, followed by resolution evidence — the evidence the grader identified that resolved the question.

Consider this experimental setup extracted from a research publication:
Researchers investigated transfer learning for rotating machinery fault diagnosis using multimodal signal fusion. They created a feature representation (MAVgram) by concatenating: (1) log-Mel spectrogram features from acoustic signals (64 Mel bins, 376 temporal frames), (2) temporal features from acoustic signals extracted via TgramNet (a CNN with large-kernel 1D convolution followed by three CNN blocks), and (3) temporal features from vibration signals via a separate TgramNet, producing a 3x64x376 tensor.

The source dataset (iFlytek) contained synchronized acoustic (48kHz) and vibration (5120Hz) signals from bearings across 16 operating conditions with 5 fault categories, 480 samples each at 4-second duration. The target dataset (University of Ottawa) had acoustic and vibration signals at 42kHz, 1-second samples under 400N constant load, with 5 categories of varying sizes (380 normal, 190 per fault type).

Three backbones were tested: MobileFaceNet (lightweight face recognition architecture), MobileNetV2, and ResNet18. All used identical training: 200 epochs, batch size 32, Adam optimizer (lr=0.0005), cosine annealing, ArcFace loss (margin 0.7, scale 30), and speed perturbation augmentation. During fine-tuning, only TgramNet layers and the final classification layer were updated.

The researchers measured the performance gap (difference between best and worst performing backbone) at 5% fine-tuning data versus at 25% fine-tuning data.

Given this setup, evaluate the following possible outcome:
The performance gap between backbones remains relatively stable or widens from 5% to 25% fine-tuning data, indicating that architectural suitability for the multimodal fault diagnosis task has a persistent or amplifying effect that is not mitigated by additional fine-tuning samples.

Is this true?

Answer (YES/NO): YES